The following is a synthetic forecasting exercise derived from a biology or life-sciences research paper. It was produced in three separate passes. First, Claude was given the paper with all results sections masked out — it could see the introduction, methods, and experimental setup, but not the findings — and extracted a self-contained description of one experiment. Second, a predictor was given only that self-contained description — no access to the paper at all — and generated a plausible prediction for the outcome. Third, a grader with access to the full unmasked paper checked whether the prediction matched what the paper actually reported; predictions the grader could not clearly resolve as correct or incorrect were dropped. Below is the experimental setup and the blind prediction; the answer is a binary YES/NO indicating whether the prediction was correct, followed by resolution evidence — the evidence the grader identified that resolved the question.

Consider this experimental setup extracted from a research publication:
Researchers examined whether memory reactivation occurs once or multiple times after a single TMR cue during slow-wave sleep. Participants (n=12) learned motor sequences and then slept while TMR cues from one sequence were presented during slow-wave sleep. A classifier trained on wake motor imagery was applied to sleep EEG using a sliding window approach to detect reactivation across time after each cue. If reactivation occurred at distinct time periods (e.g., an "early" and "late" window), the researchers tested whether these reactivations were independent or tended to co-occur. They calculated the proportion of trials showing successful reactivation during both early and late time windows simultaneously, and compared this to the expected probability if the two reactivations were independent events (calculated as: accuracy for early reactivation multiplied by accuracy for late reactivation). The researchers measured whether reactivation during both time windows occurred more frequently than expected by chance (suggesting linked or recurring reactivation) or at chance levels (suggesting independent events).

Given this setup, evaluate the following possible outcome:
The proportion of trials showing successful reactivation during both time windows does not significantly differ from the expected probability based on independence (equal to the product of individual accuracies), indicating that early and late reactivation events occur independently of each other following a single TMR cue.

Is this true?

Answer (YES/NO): NO